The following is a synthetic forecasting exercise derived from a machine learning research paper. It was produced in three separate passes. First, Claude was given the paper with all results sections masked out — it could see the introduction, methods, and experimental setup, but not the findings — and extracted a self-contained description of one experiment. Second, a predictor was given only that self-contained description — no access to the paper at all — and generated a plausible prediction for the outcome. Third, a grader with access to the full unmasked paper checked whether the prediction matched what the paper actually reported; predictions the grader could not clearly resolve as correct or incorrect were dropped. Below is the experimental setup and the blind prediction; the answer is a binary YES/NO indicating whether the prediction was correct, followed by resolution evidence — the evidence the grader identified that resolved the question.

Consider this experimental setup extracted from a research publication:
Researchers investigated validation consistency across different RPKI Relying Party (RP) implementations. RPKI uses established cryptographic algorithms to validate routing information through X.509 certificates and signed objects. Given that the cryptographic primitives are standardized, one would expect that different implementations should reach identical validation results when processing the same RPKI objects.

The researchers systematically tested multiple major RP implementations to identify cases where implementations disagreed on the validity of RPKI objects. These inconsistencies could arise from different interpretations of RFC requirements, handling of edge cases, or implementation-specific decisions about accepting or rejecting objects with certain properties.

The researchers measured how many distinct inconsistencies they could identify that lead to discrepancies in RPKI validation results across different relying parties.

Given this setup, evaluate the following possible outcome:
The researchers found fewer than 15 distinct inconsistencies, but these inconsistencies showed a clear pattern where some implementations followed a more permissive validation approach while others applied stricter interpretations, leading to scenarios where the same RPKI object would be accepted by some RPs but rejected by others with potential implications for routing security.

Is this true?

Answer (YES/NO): NO